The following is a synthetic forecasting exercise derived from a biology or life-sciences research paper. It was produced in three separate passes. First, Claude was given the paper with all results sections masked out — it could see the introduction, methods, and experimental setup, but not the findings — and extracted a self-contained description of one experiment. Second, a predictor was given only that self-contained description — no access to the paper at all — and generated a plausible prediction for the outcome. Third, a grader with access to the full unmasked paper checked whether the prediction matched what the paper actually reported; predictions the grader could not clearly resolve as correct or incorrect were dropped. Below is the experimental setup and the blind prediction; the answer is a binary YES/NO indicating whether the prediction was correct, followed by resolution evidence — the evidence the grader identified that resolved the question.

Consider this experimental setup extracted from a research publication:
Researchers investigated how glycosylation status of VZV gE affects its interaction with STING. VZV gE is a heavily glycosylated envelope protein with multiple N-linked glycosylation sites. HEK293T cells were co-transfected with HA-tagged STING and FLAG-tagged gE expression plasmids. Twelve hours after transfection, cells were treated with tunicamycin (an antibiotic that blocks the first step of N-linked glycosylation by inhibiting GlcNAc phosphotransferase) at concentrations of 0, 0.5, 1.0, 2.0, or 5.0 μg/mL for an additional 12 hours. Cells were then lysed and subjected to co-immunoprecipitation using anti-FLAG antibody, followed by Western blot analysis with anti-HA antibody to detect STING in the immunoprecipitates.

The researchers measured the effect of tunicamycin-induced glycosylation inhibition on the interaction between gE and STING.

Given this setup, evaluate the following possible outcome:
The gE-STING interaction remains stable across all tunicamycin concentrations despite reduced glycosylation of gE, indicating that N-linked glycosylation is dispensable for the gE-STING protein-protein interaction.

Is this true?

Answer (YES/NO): NO